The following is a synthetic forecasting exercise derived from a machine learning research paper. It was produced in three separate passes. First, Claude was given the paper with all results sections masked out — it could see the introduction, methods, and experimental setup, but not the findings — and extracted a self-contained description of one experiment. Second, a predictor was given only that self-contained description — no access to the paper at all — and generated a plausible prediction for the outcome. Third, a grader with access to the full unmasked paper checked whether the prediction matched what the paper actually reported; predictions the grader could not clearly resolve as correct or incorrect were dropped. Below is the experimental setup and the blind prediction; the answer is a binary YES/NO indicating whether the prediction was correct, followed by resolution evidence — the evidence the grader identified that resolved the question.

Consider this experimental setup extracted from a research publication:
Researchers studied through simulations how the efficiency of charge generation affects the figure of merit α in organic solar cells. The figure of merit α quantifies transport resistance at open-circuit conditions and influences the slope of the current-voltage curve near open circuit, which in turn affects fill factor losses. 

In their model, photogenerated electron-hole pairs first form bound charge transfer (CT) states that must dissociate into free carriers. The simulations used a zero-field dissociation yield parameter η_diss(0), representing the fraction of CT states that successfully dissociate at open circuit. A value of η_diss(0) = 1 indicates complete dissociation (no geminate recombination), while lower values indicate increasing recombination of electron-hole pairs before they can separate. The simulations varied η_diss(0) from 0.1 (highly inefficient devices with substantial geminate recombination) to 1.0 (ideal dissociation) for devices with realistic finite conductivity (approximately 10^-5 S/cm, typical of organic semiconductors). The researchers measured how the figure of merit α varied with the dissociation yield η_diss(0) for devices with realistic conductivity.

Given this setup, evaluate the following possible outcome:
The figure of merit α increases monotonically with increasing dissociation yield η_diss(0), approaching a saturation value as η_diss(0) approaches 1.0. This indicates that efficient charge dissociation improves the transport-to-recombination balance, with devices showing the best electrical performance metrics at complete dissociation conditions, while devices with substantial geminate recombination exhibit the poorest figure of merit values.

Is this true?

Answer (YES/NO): NO